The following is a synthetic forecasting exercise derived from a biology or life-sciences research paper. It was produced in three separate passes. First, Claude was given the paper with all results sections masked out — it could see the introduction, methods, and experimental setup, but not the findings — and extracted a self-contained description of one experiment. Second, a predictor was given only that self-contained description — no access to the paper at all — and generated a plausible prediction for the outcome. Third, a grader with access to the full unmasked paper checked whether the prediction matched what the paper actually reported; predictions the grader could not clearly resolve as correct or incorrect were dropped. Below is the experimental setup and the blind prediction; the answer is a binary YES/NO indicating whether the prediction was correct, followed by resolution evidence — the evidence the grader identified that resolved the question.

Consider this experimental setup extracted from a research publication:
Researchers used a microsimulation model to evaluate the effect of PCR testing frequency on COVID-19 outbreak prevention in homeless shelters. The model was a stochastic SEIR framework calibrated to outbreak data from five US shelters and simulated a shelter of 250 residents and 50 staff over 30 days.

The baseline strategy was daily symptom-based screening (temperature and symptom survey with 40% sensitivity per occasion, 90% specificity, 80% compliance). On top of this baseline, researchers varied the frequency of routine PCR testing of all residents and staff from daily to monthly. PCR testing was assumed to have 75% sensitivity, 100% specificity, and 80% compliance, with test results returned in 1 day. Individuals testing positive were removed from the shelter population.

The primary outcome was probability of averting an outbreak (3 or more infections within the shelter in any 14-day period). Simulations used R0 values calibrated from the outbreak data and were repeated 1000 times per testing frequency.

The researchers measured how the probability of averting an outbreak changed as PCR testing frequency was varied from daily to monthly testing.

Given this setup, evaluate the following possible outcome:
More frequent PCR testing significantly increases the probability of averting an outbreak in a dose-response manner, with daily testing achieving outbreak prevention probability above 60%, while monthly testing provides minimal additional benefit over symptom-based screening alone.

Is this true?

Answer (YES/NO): NO